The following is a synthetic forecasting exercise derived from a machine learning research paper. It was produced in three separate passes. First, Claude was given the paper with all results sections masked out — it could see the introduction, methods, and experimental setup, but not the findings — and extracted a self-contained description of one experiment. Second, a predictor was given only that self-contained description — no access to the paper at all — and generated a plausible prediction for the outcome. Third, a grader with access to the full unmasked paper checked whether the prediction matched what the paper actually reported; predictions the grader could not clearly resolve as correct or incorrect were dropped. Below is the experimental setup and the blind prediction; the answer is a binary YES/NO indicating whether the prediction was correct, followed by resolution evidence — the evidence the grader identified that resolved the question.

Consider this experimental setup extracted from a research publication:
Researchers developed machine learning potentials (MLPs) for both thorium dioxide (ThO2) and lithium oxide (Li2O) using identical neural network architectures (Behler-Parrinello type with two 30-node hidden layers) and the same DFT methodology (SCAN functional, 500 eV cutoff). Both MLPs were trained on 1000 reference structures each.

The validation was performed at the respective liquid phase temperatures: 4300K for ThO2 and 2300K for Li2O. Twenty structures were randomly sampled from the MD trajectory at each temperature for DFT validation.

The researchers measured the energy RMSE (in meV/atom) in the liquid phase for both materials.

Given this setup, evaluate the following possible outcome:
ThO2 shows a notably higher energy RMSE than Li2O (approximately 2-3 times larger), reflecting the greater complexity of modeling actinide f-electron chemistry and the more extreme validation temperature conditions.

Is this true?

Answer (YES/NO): NO